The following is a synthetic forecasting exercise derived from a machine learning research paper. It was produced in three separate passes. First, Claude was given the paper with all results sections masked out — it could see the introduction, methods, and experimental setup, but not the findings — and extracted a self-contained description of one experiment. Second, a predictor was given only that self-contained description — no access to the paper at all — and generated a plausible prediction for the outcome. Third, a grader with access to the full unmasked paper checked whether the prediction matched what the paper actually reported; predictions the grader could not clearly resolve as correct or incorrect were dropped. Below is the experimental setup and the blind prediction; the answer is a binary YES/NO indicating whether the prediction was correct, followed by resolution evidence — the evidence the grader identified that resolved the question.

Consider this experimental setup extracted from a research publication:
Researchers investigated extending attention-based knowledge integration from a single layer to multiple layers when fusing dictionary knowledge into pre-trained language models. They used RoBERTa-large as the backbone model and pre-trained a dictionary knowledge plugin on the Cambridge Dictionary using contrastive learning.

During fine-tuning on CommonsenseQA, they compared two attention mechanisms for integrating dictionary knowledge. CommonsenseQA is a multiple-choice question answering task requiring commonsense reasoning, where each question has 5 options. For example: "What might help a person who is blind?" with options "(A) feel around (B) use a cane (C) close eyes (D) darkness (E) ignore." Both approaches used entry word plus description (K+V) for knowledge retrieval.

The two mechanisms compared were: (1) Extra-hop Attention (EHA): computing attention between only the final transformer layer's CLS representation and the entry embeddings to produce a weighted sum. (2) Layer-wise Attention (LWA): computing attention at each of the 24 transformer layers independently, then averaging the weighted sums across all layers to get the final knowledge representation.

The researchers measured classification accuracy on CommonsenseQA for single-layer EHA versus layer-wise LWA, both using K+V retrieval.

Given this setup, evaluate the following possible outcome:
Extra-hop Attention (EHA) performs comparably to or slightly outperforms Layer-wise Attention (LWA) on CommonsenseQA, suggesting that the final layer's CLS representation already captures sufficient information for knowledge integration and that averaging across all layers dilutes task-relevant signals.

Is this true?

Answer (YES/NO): NO